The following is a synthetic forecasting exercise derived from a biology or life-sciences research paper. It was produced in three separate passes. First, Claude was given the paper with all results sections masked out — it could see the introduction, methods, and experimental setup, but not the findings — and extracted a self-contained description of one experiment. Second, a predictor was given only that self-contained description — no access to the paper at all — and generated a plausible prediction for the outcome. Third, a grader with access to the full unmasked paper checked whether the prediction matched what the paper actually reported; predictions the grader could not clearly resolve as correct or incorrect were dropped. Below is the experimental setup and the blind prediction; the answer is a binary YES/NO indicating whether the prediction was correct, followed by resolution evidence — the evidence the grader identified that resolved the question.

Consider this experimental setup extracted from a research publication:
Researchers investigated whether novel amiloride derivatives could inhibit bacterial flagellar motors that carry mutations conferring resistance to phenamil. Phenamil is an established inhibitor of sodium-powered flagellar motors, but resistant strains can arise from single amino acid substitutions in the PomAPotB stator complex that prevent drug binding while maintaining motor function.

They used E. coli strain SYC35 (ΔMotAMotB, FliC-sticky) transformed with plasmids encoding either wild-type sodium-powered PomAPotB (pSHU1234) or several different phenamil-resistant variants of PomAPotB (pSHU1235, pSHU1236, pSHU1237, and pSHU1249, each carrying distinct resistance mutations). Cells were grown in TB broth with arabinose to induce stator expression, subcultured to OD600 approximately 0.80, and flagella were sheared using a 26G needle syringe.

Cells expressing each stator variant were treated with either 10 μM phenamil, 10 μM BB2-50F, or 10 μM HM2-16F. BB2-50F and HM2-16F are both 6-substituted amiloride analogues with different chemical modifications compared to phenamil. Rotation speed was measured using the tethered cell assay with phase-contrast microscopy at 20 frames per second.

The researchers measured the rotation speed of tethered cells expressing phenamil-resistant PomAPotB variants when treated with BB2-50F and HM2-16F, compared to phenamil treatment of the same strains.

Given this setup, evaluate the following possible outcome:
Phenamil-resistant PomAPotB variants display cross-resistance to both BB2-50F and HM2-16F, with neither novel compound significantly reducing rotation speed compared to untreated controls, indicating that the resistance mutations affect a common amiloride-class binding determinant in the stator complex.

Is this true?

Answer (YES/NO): NO